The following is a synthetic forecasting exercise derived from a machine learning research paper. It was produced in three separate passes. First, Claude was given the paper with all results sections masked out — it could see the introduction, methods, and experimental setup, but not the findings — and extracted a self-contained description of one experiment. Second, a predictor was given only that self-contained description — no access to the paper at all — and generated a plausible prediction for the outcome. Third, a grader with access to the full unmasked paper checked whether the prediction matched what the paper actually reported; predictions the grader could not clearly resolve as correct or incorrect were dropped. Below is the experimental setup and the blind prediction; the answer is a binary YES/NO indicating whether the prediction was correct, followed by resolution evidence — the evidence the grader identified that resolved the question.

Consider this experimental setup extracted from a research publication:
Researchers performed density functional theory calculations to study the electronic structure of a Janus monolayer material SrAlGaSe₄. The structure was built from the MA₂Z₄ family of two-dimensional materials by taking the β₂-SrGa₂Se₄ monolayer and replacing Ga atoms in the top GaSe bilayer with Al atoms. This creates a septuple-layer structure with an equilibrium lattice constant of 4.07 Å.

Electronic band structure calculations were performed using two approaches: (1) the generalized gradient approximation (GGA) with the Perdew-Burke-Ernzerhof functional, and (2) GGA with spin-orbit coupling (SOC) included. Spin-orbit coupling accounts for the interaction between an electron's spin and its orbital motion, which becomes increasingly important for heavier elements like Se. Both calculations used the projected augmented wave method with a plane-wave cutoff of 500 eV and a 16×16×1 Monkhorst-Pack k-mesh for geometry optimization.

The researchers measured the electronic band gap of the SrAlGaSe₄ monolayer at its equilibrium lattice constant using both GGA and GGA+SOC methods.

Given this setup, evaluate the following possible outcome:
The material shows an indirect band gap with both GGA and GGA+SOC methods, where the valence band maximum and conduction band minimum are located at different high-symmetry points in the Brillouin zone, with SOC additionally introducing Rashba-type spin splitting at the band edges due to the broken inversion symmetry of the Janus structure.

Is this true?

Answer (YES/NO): NO